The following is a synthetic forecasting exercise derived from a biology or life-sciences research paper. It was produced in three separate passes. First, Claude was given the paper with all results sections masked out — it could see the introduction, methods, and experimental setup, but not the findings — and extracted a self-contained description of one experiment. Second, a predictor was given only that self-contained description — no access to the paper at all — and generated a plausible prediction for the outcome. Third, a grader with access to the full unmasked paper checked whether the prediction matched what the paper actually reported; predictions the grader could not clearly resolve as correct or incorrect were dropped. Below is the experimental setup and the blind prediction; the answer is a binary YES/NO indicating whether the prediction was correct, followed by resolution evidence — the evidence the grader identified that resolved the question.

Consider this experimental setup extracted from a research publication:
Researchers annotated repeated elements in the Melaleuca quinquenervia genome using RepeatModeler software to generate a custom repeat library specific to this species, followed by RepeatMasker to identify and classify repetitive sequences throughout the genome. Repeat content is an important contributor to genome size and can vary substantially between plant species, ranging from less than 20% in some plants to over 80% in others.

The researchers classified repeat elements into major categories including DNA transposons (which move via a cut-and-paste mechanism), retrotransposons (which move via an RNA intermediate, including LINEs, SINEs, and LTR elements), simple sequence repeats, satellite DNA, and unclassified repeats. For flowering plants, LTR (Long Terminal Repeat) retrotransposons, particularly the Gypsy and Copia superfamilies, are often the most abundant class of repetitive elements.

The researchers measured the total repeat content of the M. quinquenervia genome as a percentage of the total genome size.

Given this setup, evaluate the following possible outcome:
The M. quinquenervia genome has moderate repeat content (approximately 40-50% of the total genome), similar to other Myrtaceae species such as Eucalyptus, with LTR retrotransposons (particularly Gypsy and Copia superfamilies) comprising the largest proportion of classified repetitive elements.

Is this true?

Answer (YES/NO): NO